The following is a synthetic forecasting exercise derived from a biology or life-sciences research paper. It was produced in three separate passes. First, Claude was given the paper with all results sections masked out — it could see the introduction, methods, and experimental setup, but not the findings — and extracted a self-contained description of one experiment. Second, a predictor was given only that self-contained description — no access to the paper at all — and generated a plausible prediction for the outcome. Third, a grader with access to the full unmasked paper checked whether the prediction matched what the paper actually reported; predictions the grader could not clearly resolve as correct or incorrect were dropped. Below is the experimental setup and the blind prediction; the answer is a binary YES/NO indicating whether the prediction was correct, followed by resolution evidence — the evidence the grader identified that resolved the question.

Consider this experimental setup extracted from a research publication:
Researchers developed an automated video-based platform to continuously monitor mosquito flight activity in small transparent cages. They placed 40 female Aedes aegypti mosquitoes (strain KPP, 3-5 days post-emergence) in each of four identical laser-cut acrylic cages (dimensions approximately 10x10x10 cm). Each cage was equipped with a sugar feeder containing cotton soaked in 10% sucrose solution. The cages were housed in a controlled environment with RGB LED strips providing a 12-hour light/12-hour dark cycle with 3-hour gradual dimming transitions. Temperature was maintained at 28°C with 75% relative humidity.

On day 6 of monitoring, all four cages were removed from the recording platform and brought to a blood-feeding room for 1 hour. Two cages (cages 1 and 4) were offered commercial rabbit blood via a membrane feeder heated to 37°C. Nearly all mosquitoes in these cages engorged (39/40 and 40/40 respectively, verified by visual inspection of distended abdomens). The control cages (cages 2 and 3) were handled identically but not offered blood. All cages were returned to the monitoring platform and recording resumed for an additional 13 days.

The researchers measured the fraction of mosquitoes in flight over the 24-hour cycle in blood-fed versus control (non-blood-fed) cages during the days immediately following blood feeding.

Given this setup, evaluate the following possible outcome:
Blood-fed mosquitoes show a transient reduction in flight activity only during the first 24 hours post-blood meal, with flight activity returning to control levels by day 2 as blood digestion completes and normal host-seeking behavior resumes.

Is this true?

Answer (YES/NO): NO